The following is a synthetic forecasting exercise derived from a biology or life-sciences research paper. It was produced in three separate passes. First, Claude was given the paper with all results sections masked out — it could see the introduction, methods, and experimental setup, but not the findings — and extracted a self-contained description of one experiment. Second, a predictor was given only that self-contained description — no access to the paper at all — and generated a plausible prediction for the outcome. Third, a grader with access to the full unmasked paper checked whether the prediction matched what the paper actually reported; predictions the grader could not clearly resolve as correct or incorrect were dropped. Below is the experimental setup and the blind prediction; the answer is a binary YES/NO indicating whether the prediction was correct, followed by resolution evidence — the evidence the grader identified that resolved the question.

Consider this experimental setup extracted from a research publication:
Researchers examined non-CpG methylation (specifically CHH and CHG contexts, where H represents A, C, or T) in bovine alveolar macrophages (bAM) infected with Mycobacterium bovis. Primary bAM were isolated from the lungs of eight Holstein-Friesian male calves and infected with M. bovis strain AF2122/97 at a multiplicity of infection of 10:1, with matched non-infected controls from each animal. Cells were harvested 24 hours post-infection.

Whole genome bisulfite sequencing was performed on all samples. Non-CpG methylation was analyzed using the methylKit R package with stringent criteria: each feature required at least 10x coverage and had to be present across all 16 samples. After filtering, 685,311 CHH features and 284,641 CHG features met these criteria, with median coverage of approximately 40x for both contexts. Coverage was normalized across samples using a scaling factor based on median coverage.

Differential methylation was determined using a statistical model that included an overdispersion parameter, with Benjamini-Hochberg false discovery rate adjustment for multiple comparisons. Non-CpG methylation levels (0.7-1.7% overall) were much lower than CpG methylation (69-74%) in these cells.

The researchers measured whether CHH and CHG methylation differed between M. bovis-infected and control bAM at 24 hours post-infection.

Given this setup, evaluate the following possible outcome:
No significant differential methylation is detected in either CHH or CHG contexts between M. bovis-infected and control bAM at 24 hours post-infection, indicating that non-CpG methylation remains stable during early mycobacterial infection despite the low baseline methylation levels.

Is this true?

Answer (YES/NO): YES